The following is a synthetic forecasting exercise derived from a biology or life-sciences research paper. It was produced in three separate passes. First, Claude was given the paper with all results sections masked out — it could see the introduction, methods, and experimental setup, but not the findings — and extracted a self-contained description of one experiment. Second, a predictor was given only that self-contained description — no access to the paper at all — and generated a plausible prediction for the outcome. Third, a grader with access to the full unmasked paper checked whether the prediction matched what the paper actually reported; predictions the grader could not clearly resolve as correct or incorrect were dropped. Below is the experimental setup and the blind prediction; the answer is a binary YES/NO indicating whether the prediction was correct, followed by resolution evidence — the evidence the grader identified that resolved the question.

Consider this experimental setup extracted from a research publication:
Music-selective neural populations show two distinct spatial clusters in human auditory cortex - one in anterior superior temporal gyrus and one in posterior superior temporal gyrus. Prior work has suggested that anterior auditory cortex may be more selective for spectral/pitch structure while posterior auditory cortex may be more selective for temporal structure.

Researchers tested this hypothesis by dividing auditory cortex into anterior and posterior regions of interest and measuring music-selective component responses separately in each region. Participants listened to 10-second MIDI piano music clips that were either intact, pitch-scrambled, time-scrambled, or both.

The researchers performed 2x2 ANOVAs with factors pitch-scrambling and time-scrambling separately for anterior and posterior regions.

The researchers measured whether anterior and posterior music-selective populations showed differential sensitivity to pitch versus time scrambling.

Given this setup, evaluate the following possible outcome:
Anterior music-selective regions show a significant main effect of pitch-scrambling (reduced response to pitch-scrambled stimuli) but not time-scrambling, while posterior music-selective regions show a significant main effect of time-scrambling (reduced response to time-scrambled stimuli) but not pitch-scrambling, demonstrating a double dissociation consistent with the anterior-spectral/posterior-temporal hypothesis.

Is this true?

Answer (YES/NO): NO